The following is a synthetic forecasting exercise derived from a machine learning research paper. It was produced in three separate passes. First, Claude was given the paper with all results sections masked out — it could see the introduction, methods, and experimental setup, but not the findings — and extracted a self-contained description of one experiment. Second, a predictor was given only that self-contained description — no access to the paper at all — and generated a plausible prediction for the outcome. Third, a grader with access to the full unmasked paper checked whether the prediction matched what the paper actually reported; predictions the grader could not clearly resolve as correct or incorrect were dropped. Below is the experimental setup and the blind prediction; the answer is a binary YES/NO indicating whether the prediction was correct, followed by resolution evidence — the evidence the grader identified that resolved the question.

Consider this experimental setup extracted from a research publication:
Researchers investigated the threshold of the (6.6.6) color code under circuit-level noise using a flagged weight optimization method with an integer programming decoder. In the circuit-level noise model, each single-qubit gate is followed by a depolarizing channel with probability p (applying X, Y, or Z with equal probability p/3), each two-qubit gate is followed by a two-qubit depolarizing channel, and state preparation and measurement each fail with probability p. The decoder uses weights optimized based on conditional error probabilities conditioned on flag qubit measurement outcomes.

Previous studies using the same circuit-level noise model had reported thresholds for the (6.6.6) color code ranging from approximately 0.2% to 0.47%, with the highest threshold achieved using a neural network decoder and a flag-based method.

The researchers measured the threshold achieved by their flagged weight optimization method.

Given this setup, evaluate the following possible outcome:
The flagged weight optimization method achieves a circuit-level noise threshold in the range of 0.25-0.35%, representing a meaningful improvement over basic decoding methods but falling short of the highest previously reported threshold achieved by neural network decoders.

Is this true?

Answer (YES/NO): NO